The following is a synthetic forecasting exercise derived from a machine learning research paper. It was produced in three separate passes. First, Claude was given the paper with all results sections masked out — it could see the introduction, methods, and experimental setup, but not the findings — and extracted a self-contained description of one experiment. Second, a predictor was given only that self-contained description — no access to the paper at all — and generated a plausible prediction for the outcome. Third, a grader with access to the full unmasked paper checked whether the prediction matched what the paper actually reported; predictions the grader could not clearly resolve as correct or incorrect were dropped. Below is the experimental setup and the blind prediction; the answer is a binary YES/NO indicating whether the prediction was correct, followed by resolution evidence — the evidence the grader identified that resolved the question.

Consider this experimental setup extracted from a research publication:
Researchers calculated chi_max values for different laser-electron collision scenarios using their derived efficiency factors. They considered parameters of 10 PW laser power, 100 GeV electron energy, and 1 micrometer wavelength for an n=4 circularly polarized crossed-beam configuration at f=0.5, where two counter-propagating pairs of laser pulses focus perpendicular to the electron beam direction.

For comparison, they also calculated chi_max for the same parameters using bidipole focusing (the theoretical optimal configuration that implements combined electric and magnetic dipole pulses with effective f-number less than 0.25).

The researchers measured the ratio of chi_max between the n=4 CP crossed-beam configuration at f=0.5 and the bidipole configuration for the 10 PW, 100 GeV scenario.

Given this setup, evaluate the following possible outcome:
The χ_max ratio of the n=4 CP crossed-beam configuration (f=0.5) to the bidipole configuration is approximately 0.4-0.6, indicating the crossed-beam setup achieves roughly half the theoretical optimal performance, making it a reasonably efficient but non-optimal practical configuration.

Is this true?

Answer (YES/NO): YES